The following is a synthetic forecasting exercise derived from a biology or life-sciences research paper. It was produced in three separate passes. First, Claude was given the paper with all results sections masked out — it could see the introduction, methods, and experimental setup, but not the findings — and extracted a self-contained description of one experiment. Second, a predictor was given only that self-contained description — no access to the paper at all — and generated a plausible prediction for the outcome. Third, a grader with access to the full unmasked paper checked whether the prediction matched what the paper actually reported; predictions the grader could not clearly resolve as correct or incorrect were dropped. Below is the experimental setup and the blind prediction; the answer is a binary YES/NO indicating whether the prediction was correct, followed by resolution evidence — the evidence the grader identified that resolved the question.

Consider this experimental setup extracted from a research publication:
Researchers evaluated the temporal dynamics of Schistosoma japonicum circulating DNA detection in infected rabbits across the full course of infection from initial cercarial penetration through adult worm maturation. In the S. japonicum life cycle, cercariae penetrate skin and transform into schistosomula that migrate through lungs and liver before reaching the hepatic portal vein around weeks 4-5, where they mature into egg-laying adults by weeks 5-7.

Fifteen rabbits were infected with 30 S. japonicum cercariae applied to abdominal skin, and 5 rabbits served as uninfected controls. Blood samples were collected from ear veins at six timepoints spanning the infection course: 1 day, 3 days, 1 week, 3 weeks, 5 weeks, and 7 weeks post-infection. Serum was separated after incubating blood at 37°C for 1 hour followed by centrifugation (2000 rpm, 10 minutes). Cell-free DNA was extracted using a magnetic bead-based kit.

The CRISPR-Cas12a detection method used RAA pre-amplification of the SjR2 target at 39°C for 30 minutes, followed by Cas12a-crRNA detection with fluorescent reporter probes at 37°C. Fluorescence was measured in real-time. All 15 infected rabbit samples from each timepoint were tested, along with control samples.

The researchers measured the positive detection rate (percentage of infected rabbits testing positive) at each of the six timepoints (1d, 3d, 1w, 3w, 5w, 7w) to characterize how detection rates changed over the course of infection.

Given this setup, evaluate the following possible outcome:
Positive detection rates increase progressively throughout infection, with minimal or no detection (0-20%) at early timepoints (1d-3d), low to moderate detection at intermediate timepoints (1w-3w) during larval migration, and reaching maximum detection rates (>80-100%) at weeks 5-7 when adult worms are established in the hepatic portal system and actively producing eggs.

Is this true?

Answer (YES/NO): NO